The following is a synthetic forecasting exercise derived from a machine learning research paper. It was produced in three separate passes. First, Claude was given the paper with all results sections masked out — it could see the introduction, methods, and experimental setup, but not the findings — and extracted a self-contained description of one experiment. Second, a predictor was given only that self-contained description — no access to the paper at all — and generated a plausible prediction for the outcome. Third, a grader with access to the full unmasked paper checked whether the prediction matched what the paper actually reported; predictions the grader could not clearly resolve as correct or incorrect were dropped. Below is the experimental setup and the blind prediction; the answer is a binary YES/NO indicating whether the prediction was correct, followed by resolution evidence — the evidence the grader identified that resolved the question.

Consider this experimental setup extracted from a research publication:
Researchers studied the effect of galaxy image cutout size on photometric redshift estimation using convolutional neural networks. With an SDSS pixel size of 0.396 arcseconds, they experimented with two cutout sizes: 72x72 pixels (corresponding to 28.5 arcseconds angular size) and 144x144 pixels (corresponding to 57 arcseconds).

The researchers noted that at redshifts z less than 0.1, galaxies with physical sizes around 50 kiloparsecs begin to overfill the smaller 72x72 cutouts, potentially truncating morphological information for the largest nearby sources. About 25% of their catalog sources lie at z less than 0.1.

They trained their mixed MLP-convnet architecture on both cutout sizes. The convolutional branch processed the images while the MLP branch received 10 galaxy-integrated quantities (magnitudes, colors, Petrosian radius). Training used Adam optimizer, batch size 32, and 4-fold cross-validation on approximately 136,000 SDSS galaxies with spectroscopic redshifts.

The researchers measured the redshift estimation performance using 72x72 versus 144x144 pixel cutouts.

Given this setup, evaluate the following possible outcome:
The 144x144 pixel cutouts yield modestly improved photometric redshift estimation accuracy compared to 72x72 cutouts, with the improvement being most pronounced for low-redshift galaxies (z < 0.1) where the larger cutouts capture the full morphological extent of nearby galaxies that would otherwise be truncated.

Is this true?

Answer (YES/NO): NO